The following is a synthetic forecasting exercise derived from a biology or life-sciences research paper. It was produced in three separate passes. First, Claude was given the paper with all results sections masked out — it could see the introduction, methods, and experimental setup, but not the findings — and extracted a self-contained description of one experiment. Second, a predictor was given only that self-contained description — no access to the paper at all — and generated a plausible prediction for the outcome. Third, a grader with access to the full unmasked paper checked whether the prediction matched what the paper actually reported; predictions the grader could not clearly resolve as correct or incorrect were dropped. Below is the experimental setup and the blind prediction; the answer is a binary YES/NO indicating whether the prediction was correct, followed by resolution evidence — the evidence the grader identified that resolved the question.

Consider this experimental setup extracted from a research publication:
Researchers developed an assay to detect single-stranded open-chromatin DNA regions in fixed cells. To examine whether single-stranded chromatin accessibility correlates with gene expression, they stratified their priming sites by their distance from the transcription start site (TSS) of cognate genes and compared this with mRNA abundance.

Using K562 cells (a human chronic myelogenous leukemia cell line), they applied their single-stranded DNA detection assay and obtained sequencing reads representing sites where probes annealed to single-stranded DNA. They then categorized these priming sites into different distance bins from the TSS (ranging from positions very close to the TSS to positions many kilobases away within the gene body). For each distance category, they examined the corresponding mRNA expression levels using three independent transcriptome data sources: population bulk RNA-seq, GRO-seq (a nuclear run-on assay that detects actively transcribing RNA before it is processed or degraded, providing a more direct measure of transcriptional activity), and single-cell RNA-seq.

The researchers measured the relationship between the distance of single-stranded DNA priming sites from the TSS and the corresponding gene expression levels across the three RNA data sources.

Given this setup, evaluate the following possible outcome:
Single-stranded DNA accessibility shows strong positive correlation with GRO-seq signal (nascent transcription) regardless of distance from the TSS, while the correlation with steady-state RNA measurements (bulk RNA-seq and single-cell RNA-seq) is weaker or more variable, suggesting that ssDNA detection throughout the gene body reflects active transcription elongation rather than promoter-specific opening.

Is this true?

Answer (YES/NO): NO